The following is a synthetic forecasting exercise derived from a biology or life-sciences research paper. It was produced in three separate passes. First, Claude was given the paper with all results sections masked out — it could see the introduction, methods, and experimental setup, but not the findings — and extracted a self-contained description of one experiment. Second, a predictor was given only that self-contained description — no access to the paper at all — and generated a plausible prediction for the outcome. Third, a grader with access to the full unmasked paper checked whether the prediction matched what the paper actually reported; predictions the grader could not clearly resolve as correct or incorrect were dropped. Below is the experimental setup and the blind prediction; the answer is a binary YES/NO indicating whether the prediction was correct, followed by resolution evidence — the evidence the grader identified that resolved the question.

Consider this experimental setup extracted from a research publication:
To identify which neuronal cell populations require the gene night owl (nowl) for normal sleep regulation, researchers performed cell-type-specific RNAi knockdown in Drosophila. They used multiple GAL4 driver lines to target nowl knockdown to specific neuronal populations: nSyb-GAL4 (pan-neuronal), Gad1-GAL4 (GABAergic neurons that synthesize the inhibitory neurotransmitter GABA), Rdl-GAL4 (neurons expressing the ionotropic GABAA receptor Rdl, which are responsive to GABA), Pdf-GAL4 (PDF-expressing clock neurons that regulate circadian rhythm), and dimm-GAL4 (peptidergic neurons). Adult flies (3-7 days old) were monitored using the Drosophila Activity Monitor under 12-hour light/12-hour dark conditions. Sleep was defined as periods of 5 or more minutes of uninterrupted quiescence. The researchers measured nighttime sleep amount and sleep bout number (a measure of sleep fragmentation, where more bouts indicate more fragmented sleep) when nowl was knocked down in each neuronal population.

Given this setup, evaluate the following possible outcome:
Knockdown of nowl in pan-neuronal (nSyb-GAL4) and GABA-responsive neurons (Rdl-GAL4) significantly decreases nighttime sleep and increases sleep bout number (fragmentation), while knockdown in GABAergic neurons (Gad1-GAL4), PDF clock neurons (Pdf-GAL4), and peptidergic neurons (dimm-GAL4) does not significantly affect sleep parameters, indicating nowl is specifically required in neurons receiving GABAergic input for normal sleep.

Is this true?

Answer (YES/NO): NO